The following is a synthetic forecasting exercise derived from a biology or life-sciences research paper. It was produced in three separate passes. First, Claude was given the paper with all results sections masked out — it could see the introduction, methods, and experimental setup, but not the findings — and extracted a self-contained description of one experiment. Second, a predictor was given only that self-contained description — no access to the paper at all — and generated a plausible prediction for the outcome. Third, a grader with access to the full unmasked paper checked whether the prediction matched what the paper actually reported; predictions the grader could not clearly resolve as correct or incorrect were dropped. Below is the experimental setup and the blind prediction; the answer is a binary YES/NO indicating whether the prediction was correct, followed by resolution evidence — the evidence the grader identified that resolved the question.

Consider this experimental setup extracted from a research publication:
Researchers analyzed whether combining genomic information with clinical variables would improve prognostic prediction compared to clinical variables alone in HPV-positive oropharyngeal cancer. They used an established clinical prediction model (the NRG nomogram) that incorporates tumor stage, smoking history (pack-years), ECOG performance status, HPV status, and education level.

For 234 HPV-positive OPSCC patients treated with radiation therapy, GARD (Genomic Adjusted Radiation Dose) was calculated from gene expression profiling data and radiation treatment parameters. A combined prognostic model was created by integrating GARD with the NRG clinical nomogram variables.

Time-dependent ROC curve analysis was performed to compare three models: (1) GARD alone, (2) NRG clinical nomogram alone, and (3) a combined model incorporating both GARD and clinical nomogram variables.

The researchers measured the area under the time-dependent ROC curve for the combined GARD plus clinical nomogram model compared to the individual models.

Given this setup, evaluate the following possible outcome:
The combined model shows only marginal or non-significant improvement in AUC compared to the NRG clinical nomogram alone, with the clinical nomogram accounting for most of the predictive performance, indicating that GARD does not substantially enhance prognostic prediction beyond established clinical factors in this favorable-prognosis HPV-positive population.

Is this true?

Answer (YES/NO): NO